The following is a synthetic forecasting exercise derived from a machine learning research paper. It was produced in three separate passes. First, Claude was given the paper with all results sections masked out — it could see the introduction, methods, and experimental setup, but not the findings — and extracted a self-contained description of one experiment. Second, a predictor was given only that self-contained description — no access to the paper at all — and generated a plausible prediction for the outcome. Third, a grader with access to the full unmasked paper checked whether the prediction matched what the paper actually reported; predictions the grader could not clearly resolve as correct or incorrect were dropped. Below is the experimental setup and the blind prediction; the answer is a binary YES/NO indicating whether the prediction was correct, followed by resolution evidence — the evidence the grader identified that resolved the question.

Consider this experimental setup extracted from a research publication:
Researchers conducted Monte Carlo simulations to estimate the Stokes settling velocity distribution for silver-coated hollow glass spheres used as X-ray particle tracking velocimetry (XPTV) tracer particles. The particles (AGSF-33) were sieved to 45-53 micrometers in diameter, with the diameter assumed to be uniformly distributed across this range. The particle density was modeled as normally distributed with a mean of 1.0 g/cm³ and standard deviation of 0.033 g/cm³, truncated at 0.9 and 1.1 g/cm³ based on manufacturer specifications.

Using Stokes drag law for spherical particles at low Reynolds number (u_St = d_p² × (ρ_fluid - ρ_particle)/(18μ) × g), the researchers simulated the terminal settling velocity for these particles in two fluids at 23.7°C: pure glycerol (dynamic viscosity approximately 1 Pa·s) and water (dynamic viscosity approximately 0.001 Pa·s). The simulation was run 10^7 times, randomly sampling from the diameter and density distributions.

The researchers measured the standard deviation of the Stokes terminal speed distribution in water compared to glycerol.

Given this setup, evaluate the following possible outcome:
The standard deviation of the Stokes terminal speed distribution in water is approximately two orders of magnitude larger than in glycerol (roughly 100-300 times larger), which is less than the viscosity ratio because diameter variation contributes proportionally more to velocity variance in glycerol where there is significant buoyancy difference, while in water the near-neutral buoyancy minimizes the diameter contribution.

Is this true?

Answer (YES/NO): NO